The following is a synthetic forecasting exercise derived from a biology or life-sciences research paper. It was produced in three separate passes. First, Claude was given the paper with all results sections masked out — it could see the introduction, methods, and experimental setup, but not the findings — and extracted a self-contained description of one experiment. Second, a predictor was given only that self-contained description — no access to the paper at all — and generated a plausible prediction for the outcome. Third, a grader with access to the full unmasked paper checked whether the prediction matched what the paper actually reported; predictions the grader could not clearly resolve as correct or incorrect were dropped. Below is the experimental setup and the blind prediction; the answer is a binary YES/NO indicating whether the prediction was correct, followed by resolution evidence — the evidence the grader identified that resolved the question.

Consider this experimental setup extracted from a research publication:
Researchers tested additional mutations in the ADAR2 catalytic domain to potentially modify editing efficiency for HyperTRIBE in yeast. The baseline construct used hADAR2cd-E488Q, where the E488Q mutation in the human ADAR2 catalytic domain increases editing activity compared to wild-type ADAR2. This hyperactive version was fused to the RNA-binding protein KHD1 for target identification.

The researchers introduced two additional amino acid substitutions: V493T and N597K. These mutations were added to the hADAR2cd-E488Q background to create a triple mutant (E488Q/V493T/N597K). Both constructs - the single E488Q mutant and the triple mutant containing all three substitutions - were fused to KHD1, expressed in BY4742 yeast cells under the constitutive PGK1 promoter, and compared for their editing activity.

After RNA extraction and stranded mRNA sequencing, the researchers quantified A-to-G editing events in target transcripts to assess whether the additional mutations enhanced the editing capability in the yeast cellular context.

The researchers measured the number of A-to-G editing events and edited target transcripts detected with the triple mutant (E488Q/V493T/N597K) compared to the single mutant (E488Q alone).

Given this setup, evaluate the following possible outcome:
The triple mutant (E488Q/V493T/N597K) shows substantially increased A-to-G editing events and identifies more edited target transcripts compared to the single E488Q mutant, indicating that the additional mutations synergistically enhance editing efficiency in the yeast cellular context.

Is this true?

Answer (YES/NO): NO